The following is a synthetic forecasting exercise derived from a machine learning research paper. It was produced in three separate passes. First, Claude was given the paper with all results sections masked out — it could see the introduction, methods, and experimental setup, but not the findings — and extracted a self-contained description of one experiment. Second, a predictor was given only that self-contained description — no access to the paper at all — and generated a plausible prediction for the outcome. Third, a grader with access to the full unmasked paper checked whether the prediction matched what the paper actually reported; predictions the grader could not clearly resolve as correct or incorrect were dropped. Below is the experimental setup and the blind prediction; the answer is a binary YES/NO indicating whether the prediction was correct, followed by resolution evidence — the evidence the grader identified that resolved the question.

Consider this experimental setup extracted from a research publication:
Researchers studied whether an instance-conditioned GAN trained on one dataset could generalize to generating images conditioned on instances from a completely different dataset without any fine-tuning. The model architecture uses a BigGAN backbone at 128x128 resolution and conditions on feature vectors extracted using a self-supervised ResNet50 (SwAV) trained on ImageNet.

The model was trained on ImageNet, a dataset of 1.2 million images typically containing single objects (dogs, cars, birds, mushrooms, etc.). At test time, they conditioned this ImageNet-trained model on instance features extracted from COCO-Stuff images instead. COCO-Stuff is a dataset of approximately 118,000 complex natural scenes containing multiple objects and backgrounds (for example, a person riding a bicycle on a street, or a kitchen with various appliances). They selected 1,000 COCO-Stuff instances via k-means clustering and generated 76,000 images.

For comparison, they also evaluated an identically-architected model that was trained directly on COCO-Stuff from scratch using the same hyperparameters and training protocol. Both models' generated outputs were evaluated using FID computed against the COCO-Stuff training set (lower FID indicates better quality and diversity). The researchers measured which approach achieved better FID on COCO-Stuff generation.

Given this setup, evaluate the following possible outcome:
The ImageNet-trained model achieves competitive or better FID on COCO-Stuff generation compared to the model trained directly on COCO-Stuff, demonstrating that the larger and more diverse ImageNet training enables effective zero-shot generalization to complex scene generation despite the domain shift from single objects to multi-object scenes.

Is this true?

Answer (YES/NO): YES